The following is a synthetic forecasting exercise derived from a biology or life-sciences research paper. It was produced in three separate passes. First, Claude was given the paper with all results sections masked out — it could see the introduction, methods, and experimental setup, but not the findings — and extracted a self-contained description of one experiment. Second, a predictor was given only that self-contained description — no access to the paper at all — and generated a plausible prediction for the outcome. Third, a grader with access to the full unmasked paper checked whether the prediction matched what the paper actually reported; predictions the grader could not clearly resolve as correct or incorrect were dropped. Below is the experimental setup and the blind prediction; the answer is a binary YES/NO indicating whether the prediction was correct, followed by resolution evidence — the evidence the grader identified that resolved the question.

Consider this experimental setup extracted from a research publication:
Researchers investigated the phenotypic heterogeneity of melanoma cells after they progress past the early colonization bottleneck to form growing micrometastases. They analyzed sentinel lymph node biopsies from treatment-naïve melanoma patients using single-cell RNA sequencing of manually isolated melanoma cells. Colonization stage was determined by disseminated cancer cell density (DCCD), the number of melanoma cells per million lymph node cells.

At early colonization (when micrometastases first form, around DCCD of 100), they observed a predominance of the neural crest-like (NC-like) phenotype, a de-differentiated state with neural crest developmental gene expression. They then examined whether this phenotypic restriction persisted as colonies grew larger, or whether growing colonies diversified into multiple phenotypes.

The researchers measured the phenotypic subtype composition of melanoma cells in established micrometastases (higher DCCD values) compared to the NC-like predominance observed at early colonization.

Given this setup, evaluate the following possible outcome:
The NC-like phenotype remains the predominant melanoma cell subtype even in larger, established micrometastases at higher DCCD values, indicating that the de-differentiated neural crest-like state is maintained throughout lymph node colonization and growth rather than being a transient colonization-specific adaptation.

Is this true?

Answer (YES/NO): NO